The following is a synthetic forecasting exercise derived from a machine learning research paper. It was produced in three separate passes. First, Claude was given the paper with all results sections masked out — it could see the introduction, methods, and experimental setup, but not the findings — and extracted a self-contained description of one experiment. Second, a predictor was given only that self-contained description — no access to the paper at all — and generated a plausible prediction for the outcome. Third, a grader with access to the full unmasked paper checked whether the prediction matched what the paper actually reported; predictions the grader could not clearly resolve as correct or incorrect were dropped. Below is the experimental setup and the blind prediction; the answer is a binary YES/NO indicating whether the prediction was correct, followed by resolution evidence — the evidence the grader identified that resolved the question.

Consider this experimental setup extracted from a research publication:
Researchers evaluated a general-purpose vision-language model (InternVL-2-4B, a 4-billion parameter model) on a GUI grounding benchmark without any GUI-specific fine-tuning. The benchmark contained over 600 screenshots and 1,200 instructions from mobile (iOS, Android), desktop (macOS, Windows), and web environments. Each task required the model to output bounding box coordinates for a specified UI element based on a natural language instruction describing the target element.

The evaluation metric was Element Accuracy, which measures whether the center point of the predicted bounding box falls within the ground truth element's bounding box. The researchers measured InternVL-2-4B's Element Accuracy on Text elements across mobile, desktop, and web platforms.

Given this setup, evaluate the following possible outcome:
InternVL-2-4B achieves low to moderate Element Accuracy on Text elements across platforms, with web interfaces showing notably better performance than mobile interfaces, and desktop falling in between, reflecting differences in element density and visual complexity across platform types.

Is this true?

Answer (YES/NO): NO